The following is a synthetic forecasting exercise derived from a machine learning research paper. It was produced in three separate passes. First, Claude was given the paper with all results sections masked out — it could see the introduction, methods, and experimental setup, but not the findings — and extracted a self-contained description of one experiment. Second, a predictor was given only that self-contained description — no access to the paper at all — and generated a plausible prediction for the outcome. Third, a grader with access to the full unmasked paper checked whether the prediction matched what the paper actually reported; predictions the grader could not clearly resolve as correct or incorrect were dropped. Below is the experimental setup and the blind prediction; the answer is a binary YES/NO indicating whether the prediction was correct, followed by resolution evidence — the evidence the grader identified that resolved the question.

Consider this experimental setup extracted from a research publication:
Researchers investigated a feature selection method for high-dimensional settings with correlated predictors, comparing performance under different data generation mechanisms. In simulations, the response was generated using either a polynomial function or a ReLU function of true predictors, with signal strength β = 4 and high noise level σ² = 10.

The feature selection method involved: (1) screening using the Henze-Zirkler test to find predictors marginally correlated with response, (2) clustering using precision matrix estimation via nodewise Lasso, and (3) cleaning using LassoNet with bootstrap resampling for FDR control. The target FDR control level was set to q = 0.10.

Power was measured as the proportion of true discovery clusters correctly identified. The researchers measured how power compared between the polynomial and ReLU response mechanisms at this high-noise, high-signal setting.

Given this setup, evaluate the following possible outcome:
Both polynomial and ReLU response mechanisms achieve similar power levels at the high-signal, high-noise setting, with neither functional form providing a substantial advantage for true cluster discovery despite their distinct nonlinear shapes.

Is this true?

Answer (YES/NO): YES